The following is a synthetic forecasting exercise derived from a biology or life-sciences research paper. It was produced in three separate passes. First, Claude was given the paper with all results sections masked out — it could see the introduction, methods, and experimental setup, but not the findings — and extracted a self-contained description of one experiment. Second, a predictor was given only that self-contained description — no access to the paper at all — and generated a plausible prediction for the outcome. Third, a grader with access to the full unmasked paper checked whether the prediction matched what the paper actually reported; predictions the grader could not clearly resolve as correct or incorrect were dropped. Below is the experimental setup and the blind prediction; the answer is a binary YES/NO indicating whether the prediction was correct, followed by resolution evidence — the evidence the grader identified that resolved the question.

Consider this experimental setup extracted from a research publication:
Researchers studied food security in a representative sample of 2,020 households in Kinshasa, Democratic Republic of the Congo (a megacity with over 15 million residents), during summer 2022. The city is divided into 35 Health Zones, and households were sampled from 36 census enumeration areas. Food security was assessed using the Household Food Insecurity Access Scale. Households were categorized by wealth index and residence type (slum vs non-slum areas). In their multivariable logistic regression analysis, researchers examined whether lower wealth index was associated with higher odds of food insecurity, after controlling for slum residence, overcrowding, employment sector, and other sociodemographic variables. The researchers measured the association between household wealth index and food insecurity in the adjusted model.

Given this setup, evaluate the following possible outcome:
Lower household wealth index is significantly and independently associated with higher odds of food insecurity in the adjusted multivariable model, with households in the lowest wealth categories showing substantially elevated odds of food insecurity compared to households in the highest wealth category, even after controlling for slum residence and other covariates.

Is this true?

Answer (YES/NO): YES